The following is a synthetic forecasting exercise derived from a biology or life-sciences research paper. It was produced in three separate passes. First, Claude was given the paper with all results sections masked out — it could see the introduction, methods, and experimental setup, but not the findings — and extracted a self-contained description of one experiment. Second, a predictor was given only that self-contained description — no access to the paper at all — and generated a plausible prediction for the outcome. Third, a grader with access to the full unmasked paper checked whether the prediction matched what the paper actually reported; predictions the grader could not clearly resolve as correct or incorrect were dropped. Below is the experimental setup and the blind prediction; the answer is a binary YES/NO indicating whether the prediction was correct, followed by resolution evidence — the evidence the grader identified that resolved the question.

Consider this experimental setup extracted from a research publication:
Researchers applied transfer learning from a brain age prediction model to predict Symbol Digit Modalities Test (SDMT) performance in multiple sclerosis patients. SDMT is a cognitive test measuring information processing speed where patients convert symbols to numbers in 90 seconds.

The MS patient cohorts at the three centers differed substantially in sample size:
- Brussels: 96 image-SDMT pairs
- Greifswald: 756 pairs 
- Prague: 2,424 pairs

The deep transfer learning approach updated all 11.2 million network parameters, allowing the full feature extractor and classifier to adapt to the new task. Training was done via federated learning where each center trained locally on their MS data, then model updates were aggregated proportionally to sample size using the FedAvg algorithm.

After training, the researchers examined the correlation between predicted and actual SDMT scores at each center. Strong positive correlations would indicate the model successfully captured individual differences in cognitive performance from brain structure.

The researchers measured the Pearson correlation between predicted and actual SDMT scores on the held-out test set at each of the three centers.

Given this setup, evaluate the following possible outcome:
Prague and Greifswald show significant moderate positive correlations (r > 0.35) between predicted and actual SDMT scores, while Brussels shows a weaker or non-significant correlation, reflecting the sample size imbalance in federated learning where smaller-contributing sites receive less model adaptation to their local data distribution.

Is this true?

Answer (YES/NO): YES